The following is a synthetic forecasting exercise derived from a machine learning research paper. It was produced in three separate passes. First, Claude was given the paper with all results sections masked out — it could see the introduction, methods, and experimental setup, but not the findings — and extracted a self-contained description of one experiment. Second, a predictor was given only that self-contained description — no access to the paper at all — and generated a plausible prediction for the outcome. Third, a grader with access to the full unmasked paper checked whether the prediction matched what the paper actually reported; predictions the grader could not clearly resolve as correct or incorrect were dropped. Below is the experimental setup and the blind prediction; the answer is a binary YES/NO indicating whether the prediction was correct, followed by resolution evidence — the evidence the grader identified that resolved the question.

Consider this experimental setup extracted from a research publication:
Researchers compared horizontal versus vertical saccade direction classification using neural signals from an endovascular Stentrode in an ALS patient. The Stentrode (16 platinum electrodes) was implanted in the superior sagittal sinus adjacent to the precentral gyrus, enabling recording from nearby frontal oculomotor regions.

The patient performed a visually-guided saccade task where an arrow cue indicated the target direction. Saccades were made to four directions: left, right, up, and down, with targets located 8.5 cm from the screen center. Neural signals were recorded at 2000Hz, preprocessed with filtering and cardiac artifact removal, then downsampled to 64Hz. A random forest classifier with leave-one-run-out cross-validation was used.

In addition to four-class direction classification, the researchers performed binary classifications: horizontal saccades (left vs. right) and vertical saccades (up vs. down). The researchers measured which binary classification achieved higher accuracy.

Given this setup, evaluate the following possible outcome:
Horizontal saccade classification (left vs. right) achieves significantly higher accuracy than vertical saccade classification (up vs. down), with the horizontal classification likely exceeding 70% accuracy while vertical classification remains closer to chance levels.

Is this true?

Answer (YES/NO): NO